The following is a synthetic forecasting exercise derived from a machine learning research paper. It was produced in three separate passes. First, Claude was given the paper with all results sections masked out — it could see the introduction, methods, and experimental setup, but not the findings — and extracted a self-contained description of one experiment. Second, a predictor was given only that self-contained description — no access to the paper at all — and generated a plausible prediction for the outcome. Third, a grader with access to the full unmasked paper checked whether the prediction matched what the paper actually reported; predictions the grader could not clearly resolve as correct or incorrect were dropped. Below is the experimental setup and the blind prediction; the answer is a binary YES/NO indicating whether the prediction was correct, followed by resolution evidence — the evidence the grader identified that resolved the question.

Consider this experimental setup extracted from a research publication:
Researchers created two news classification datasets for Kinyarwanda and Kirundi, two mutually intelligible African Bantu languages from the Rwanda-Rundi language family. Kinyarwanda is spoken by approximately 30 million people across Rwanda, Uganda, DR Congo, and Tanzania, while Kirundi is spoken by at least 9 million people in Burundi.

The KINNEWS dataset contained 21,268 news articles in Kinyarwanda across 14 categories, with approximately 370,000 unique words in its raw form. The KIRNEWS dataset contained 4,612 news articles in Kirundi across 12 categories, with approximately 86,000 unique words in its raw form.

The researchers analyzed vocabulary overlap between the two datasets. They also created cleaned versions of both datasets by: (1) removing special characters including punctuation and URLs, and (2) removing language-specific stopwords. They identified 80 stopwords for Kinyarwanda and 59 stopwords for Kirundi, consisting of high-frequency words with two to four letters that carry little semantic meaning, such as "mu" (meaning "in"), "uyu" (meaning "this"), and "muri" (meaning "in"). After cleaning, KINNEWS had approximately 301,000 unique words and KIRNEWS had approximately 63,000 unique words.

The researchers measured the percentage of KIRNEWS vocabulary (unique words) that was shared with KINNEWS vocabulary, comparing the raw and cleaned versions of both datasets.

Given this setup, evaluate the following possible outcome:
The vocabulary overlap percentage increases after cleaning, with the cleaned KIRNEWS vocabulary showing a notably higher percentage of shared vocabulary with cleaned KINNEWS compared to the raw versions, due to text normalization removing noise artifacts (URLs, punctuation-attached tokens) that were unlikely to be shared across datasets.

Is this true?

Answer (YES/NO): YES